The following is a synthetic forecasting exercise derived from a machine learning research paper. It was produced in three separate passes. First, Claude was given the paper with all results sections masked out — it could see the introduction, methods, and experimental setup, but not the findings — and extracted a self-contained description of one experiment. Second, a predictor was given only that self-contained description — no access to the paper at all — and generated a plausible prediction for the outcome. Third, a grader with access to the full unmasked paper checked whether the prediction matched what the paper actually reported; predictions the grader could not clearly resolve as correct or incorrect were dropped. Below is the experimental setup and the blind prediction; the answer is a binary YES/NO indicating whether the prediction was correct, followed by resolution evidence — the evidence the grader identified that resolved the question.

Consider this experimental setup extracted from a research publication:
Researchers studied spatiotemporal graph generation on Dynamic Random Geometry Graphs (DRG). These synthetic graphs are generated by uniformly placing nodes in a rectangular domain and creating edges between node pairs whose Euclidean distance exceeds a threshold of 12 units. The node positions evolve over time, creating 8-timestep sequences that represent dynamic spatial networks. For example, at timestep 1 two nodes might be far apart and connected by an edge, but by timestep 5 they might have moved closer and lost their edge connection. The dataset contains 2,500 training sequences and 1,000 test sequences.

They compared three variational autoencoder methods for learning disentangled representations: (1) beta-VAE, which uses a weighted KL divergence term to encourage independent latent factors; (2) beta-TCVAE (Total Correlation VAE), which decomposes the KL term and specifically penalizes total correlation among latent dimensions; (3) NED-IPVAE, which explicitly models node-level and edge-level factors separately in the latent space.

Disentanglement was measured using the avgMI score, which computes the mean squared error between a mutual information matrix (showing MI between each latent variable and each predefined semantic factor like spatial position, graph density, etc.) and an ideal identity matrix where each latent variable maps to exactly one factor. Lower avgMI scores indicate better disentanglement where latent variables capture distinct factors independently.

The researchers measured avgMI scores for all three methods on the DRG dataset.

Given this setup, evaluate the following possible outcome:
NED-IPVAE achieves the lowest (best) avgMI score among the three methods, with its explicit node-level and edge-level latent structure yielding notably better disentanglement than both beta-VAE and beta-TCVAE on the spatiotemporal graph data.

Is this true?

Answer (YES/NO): NO